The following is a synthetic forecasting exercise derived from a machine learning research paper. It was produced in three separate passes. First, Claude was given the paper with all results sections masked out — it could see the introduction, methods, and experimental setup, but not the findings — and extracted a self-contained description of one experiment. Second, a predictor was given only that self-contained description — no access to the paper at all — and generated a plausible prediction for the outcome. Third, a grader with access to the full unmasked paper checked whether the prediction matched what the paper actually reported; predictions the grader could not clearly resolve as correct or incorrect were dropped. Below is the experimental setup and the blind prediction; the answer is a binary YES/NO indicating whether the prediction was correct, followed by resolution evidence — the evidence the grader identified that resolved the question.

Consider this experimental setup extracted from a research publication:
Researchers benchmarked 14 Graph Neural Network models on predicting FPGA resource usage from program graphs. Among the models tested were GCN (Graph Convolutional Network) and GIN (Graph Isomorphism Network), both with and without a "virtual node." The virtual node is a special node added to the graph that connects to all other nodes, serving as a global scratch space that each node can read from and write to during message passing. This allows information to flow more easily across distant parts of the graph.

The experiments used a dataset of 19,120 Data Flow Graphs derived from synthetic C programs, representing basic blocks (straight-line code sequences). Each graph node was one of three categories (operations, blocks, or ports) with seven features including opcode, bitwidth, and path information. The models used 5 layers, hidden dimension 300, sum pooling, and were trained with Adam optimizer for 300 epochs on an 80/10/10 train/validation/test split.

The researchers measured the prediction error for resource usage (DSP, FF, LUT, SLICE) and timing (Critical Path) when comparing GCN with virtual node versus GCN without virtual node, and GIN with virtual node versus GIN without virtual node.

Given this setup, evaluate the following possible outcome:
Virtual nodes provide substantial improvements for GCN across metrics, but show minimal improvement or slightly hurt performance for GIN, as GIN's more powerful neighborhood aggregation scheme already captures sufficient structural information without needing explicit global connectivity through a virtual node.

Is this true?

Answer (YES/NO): NO